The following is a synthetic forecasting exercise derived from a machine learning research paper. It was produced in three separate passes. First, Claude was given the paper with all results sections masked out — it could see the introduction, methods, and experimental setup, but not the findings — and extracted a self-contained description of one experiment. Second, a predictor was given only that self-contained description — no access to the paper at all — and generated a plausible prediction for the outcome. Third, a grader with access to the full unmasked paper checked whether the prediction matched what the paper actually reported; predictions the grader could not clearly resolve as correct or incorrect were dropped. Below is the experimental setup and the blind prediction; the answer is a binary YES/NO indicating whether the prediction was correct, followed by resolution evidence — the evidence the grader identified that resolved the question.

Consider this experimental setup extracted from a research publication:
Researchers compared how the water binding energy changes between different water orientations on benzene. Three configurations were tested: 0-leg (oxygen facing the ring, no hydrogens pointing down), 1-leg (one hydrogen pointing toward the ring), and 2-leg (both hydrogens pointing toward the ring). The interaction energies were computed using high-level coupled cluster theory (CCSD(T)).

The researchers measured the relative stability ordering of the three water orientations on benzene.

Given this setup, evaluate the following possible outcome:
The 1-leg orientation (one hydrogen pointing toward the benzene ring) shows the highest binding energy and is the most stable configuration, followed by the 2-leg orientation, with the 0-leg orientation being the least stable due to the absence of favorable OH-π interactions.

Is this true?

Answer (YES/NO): NO